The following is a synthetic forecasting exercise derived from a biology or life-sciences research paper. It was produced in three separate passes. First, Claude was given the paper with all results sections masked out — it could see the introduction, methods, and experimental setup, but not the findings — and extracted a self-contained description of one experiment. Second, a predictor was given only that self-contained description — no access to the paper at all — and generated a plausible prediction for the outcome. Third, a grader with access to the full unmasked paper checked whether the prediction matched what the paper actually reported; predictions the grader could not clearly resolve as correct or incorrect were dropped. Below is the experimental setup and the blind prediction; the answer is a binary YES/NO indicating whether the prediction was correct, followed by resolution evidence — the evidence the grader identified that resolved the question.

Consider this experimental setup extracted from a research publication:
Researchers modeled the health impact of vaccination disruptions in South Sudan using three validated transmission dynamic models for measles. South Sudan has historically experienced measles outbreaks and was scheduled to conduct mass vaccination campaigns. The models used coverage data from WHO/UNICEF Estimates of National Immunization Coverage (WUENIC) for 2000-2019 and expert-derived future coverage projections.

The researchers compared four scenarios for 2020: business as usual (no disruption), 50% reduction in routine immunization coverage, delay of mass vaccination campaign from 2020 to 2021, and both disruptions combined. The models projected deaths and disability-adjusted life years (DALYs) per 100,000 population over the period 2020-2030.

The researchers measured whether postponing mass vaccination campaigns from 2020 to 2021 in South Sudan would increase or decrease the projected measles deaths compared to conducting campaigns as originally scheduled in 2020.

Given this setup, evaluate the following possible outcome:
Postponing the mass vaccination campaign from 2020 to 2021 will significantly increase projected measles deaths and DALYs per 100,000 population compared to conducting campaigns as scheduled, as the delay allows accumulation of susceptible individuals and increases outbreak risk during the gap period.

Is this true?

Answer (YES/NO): NO